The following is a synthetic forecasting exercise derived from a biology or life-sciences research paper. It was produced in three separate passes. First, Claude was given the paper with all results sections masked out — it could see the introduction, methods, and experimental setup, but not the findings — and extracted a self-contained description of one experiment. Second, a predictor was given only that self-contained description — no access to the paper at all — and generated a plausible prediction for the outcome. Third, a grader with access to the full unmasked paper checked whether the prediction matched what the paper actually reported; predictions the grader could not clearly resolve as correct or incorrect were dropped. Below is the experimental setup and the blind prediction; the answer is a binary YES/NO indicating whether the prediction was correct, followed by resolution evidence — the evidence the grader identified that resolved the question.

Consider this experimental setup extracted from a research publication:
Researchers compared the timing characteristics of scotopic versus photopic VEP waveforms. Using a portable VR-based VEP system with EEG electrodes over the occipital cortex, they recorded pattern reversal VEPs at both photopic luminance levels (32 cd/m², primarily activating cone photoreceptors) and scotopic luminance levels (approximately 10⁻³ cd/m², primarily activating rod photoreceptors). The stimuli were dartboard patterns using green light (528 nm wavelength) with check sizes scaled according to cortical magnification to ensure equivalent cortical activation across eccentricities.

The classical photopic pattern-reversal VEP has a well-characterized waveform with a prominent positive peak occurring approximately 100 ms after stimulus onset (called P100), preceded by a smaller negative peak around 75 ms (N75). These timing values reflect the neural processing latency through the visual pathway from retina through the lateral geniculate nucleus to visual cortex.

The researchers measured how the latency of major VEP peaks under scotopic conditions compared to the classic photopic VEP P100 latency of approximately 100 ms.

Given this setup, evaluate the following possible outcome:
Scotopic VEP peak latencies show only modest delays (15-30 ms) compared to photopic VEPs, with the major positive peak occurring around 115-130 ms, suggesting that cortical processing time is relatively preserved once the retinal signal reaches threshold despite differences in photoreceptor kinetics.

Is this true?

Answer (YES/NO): NO